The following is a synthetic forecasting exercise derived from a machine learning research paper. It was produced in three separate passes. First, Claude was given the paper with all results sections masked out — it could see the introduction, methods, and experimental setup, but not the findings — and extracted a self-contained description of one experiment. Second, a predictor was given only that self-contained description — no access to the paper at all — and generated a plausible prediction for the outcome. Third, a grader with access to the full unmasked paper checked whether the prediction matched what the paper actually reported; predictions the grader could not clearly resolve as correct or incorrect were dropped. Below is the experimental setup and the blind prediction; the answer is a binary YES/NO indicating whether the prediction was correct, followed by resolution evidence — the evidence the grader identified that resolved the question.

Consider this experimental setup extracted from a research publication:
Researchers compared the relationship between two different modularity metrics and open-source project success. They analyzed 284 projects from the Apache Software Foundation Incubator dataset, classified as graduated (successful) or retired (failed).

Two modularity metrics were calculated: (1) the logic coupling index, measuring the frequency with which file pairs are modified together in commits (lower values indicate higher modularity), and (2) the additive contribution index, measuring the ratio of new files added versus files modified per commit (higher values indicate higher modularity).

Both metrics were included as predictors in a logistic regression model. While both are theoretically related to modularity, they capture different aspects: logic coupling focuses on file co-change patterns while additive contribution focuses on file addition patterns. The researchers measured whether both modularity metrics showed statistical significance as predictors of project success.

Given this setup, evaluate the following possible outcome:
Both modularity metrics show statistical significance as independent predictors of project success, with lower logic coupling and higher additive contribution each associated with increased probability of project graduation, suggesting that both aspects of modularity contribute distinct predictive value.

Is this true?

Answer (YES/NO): NO